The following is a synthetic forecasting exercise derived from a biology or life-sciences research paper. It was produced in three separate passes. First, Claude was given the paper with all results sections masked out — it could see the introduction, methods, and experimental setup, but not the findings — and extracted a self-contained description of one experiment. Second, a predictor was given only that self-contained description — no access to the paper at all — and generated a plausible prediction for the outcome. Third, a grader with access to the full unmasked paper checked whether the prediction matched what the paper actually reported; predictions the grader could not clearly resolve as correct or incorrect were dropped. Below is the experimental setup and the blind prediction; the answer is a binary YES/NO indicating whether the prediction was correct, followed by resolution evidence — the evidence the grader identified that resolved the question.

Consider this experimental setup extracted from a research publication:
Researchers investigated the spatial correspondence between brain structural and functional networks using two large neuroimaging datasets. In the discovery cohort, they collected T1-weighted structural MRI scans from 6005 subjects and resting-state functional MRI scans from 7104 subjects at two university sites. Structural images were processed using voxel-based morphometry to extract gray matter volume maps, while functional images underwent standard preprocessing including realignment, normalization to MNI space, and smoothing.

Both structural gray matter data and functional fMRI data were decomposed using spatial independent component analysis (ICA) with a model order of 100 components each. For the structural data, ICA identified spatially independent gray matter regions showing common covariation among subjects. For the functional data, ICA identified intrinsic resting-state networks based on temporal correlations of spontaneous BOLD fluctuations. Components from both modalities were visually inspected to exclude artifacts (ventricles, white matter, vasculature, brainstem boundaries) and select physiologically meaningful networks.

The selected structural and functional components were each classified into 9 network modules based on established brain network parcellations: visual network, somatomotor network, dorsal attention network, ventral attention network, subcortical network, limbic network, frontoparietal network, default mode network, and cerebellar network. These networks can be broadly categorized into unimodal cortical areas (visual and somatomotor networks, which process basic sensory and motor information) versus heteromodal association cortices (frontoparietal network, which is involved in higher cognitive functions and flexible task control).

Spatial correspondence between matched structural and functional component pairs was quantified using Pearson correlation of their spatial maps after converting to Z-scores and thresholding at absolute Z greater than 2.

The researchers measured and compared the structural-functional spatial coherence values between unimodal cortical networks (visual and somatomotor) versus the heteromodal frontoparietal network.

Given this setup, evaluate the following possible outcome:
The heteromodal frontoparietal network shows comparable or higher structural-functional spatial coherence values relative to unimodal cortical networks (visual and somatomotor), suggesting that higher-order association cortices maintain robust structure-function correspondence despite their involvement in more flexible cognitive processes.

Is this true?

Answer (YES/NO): NO